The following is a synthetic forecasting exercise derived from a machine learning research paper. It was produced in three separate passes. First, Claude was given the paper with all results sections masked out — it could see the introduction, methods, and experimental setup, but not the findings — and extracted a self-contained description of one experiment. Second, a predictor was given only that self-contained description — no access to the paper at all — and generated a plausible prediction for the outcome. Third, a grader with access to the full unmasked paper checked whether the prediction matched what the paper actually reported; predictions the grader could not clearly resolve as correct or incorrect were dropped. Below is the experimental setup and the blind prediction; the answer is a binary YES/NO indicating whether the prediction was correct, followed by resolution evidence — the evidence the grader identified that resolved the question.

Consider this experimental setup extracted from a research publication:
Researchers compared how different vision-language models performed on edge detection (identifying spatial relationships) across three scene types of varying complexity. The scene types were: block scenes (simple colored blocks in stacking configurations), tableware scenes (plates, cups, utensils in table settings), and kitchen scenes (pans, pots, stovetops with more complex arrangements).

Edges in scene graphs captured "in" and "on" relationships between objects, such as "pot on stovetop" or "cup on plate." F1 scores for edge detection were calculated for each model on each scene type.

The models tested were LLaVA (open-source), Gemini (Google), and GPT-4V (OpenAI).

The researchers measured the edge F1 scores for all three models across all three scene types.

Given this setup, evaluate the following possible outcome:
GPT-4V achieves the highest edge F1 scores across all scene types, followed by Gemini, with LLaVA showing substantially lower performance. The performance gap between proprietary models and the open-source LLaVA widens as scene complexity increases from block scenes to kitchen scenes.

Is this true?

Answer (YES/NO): NO